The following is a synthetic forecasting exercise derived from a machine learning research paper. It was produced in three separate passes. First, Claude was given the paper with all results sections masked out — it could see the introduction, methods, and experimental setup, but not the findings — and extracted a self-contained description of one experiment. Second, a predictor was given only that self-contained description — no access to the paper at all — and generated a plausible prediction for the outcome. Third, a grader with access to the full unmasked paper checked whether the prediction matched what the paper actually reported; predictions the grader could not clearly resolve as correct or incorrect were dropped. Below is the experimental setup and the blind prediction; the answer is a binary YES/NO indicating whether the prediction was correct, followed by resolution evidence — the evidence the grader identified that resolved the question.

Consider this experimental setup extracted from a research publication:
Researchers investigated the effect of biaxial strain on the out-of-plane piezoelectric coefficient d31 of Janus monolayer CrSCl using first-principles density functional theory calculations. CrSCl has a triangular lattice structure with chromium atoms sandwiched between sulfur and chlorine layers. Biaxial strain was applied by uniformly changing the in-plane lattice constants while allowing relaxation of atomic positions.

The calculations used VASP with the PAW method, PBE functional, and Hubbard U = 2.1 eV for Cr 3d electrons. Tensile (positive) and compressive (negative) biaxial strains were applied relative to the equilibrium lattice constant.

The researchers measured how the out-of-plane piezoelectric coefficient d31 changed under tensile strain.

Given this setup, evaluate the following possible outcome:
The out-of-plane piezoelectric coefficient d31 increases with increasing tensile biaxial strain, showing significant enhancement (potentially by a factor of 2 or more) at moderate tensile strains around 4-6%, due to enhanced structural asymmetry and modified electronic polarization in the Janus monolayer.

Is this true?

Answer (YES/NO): NO